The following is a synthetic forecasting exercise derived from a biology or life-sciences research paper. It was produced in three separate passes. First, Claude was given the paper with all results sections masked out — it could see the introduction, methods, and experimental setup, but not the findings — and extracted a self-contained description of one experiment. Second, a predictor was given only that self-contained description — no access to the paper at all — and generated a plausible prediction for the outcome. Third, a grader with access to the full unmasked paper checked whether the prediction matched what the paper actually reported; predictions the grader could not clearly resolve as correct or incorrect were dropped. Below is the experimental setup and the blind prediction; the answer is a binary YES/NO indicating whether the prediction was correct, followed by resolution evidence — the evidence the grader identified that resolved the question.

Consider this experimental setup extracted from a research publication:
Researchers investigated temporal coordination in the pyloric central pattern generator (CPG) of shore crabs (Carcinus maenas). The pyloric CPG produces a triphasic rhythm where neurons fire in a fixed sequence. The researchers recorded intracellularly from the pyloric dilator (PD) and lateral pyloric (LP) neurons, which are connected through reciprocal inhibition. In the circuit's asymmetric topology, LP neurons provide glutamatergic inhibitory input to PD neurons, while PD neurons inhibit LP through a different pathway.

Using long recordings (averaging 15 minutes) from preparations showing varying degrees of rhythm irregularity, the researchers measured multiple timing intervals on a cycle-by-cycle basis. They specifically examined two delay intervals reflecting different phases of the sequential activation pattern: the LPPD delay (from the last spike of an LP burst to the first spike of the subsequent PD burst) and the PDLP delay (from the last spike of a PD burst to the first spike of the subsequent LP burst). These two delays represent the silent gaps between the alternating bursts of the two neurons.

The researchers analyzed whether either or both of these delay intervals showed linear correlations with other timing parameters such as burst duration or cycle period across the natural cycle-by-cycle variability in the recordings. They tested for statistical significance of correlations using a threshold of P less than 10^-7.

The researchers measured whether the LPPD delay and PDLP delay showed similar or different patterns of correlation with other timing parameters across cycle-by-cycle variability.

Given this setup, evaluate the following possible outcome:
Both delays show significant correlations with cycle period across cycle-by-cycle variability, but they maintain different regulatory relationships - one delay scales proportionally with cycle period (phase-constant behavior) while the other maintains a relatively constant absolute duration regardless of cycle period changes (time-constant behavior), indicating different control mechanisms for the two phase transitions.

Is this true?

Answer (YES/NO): NO